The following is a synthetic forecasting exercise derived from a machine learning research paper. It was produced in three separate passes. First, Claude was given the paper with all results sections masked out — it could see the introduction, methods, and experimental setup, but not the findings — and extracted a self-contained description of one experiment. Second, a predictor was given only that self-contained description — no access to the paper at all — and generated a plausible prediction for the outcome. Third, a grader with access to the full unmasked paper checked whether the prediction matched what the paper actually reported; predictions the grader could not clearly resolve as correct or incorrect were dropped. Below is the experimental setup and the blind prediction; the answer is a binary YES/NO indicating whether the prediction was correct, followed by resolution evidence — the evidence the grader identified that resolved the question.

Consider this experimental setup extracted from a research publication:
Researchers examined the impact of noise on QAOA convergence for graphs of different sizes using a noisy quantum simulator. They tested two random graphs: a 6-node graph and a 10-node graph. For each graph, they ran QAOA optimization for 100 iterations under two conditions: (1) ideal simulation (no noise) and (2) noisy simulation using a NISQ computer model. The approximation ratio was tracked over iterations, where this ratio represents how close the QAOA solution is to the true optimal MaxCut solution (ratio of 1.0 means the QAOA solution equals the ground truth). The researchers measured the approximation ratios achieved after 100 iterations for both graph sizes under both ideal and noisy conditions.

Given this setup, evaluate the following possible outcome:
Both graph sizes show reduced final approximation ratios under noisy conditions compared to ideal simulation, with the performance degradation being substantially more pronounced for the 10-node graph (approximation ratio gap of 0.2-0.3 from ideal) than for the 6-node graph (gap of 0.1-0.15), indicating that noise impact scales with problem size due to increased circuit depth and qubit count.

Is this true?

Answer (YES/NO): YES